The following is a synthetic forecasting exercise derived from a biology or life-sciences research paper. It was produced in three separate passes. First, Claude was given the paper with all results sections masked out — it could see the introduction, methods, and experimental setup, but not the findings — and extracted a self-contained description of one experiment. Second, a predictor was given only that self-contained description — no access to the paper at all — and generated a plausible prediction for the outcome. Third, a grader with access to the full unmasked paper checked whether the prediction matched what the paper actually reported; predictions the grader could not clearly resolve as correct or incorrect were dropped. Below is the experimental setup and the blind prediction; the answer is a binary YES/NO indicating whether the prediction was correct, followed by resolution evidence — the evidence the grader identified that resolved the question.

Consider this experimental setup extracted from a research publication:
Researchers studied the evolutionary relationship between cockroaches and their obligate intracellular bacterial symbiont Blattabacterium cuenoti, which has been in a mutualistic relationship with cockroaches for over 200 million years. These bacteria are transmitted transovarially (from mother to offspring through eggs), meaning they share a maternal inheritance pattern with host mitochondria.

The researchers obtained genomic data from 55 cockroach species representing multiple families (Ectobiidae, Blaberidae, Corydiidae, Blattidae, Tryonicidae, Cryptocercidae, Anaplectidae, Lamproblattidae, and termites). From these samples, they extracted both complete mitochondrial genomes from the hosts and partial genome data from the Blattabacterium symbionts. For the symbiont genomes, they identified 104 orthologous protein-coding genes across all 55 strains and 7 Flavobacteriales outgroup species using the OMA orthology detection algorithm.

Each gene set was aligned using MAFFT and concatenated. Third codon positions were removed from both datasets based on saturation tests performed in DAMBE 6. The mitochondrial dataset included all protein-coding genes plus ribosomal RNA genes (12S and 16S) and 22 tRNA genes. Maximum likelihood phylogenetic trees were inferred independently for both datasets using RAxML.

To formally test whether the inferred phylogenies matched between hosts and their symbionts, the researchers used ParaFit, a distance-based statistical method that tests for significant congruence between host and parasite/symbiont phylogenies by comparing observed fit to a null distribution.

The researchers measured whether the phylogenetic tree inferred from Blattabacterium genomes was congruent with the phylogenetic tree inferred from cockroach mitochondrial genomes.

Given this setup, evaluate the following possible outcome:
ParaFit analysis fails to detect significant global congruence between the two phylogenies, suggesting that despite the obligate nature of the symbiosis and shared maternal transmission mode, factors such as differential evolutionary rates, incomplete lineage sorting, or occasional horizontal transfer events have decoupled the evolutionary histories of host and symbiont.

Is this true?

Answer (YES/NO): NO